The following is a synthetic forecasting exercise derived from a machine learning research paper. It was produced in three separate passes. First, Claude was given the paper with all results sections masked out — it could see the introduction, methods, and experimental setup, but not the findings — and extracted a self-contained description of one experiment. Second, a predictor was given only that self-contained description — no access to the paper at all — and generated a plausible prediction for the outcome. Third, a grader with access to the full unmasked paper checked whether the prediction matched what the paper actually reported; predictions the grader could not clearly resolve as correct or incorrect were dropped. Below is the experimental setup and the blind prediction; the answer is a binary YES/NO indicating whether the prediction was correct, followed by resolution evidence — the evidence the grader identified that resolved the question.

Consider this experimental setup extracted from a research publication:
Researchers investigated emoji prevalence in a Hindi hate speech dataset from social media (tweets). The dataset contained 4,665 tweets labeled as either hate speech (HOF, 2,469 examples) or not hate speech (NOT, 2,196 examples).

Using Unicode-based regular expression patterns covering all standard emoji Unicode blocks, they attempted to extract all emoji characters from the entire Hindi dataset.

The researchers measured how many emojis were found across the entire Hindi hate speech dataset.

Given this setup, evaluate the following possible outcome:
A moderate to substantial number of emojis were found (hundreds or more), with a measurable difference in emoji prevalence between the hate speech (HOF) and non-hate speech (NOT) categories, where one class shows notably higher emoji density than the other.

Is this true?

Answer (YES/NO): NO